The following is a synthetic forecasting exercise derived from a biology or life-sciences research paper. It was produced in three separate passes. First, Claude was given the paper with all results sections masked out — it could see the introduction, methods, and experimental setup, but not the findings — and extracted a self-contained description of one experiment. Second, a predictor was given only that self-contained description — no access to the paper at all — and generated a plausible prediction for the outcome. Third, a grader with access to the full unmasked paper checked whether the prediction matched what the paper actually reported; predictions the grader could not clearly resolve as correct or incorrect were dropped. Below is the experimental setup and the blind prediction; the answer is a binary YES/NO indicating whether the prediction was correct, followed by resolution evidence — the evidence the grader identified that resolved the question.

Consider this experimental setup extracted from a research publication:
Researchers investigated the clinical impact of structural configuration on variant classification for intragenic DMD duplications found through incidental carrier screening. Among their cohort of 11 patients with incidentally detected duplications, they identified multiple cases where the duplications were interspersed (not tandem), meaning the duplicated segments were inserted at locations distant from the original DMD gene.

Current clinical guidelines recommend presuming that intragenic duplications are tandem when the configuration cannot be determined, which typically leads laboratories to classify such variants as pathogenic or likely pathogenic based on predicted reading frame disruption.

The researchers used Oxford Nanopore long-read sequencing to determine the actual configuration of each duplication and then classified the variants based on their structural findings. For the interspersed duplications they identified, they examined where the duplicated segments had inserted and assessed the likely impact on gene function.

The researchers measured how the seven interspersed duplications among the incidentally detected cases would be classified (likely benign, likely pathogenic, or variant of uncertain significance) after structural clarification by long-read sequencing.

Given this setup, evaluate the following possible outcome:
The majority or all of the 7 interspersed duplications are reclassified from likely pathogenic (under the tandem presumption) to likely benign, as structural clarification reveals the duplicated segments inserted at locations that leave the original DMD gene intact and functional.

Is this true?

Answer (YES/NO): YES